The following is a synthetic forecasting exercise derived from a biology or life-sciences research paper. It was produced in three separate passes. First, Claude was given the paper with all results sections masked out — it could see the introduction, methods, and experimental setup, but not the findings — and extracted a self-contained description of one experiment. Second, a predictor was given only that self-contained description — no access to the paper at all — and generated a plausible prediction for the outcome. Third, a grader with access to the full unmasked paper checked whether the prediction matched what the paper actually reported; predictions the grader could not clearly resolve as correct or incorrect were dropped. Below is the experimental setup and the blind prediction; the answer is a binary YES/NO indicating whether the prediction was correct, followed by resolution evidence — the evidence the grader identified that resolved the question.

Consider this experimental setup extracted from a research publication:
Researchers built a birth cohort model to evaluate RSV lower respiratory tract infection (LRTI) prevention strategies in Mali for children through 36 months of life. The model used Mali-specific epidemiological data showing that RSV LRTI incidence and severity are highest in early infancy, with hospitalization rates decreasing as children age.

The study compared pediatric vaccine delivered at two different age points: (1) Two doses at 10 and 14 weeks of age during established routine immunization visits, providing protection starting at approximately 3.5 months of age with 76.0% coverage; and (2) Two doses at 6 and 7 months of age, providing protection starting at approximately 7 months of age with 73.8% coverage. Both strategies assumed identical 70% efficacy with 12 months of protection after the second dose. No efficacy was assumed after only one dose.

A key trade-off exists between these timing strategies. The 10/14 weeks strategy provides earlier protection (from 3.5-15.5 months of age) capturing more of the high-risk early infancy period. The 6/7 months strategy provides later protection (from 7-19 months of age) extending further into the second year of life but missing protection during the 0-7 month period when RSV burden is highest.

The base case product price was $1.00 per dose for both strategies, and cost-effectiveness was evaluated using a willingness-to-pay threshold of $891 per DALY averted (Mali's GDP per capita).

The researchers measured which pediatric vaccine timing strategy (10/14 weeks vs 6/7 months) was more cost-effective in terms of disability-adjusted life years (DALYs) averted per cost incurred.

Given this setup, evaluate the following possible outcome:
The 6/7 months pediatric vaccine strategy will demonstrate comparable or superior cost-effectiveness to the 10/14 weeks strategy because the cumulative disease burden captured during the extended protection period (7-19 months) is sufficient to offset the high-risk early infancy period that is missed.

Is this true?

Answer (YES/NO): NO